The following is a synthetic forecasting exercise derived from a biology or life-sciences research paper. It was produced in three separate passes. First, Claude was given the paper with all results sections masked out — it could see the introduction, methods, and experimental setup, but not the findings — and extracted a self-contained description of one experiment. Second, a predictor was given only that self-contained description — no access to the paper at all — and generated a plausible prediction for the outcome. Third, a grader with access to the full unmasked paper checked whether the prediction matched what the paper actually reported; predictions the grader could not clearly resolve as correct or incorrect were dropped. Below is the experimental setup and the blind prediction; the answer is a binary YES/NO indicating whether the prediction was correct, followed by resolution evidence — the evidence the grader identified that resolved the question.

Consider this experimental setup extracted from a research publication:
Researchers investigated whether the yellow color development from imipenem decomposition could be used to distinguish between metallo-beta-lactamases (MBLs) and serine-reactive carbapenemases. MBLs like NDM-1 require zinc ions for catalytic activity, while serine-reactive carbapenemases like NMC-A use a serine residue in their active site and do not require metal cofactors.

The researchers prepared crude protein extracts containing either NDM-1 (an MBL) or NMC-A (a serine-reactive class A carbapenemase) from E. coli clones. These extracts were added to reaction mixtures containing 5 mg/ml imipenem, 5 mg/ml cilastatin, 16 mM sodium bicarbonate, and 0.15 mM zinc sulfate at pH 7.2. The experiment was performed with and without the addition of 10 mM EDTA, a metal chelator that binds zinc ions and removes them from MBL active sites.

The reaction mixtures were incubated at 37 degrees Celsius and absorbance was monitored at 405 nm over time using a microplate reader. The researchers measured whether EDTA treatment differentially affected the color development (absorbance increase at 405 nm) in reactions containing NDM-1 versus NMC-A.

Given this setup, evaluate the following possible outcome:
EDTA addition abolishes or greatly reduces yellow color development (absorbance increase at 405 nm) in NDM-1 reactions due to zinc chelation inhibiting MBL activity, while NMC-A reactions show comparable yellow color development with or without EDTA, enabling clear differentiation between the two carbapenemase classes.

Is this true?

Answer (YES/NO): YES